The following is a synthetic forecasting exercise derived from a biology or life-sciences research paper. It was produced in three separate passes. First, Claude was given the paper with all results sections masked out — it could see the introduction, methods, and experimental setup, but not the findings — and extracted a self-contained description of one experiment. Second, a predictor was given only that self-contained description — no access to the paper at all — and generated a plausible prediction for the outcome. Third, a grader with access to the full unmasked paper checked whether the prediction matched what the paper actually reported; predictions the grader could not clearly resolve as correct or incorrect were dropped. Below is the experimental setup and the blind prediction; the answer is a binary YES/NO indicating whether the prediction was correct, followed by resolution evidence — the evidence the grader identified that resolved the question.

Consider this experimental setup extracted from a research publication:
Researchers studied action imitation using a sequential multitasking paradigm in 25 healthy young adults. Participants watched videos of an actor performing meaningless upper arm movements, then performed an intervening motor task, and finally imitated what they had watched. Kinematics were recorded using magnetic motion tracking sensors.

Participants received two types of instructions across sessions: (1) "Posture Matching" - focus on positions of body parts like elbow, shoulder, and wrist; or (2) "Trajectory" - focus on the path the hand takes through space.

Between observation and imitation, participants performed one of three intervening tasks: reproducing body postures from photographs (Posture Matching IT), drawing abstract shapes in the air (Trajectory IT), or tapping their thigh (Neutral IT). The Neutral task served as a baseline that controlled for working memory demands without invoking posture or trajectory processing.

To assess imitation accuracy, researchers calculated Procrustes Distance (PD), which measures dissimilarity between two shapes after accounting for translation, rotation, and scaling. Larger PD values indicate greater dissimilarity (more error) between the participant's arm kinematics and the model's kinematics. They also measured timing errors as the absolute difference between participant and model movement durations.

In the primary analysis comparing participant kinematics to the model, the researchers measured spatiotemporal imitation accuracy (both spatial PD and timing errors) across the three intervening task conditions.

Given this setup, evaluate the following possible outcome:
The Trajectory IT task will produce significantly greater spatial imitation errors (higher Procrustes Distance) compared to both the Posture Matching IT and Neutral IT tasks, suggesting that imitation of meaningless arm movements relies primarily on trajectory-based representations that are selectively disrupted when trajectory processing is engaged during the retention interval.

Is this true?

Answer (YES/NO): NO